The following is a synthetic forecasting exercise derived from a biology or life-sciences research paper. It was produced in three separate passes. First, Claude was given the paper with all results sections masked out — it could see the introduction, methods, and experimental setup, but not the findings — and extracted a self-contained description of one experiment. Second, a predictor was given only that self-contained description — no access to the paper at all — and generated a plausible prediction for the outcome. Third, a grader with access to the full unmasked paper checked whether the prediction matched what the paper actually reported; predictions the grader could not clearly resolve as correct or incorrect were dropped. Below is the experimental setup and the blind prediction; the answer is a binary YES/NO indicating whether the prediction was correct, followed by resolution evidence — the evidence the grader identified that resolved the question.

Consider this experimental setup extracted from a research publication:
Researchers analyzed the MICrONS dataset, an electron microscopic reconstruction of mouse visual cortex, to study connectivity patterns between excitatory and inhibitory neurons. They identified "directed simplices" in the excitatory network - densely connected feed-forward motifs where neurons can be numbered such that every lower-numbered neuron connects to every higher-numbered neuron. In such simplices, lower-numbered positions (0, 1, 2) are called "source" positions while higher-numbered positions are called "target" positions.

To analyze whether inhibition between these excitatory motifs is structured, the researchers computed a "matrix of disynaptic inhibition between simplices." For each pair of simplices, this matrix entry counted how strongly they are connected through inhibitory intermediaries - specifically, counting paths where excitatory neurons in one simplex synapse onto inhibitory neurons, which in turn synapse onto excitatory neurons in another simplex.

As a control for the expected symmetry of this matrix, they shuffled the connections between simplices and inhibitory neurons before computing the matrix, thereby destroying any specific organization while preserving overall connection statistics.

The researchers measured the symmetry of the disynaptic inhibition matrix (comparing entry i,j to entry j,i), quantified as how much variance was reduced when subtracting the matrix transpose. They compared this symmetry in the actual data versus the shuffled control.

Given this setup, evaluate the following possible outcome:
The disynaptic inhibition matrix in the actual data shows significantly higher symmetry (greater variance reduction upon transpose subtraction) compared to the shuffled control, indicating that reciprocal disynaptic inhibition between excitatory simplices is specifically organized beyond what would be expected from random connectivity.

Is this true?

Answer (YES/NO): YES